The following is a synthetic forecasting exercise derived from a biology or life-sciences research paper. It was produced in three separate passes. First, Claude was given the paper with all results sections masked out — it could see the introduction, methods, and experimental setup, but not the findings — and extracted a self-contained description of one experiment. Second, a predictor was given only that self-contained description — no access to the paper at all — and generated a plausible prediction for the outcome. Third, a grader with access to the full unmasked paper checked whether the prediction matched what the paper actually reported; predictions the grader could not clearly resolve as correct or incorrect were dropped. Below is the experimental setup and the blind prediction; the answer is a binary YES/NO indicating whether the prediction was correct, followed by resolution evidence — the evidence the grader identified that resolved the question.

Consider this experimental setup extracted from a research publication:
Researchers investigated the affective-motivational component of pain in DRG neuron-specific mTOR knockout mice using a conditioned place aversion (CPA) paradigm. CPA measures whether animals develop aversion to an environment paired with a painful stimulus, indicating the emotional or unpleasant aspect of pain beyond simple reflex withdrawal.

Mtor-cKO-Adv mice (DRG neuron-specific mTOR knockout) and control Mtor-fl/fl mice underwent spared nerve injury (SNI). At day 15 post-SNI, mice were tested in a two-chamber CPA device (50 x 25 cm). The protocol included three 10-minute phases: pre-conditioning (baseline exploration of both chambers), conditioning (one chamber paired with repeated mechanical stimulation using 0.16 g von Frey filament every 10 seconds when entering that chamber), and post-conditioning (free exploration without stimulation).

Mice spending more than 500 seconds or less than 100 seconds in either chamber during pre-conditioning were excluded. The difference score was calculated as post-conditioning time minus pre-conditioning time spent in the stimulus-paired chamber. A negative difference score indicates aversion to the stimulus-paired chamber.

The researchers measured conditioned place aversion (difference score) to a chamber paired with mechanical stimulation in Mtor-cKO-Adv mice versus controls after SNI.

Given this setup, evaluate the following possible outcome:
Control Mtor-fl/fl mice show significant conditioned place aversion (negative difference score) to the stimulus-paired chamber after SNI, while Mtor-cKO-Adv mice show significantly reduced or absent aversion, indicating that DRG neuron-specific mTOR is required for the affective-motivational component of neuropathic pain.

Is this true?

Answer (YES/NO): YES